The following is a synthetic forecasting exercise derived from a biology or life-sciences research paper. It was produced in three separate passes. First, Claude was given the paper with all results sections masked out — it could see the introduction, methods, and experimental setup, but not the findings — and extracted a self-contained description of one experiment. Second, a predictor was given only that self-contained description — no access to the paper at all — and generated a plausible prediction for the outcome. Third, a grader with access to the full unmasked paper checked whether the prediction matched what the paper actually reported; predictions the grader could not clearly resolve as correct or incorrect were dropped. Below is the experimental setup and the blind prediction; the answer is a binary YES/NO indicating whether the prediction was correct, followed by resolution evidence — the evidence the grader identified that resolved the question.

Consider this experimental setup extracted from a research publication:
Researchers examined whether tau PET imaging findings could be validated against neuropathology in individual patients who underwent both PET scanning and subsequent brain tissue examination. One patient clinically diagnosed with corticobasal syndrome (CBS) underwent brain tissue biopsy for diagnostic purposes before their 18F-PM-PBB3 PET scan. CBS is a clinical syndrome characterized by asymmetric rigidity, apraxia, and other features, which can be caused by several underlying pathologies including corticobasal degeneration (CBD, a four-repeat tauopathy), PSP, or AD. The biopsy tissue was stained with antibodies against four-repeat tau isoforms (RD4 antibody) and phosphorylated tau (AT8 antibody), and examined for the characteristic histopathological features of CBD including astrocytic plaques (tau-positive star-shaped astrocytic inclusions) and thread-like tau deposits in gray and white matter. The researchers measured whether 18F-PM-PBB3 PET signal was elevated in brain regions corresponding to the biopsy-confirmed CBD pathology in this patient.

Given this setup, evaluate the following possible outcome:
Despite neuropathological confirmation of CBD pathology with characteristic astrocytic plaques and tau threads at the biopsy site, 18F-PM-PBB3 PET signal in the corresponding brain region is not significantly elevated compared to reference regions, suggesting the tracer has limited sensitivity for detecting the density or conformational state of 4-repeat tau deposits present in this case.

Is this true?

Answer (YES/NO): NO